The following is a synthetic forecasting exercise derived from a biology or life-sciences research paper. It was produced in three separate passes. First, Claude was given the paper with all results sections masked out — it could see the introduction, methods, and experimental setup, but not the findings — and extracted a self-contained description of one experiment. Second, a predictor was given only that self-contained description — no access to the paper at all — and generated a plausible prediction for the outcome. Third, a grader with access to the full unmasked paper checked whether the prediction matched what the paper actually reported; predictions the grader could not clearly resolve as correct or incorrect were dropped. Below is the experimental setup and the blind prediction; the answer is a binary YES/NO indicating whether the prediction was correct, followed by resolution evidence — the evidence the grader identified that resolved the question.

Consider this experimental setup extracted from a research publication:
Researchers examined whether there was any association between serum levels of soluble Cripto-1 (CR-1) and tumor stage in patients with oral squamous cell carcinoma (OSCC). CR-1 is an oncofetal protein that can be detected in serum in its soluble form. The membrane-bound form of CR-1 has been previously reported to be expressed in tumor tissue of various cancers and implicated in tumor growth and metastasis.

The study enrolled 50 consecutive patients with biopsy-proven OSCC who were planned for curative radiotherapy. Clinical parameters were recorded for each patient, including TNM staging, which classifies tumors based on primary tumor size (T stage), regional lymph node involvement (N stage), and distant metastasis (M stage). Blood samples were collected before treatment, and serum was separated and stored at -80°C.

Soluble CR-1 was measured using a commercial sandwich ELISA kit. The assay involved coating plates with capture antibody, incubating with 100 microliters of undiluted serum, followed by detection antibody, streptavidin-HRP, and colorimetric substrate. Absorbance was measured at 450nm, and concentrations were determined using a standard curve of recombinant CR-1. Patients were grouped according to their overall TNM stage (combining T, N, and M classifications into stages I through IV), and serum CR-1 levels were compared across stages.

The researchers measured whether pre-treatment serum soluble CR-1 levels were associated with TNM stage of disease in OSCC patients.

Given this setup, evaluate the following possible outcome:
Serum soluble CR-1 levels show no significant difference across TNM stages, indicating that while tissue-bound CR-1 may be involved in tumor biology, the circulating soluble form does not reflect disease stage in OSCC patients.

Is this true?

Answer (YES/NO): NO